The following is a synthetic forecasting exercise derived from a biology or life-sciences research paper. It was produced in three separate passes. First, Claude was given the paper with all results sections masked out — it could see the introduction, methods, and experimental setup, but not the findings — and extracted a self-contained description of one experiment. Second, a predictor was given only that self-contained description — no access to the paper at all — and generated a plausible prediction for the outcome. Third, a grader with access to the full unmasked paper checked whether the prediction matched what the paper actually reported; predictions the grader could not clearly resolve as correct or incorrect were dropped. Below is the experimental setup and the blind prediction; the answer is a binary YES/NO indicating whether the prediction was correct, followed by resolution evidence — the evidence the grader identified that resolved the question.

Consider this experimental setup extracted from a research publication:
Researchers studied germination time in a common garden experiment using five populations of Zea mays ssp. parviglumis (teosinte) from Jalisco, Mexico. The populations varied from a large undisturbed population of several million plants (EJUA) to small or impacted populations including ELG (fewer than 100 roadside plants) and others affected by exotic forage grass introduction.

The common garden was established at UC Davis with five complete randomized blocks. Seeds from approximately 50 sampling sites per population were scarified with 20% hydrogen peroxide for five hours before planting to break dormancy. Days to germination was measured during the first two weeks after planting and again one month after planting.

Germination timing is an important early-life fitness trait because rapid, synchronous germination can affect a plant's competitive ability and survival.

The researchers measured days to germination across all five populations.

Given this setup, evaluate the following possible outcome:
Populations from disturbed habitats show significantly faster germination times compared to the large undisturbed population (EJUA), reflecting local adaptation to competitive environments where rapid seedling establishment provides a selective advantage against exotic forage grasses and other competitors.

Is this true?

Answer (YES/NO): NO